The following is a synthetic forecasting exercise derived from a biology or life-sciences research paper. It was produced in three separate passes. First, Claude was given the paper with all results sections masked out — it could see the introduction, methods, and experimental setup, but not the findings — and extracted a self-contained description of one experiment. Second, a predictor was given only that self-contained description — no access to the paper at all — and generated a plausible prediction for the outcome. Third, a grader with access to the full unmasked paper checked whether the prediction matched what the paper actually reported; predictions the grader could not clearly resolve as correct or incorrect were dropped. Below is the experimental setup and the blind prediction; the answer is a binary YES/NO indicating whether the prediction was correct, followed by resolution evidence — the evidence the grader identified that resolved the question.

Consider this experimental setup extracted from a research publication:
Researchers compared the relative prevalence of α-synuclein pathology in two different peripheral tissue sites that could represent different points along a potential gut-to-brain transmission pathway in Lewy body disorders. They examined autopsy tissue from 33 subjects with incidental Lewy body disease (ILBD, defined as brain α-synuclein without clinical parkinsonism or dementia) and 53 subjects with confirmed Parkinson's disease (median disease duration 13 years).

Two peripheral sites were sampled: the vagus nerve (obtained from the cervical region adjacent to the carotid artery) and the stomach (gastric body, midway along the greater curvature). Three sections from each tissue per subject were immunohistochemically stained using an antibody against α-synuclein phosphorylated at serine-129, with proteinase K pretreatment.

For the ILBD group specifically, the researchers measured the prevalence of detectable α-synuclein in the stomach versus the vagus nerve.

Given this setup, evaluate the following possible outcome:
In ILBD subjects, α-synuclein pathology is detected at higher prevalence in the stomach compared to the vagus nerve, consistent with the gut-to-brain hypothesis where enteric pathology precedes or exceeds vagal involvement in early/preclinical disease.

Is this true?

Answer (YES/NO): NO